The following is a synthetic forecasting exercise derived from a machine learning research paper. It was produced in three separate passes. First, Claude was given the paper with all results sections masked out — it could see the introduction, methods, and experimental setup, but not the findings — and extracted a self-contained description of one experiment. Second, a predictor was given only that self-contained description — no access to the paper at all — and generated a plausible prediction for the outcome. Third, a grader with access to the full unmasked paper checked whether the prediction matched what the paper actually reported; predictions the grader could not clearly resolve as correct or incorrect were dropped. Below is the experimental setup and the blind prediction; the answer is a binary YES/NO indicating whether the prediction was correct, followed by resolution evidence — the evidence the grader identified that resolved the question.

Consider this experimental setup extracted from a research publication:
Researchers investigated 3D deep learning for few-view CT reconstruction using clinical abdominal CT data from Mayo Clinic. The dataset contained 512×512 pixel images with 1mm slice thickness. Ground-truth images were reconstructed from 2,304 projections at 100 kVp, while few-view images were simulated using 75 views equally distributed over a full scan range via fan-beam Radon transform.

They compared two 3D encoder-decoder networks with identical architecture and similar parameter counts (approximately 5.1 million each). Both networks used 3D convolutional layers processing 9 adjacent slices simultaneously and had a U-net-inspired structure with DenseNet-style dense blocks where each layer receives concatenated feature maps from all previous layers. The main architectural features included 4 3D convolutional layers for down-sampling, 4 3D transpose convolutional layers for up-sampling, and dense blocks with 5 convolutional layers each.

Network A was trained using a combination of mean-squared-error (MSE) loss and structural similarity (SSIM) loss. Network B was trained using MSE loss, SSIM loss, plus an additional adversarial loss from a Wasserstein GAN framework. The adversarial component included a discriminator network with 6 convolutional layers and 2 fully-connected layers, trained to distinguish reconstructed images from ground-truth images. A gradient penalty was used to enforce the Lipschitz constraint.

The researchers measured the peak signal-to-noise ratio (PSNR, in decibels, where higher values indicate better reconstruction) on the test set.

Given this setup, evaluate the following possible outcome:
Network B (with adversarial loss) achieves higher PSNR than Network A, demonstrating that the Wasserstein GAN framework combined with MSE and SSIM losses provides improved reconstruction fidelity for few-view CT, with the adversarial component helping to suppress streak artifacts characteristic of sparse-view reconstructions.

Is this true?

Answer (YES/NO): YES